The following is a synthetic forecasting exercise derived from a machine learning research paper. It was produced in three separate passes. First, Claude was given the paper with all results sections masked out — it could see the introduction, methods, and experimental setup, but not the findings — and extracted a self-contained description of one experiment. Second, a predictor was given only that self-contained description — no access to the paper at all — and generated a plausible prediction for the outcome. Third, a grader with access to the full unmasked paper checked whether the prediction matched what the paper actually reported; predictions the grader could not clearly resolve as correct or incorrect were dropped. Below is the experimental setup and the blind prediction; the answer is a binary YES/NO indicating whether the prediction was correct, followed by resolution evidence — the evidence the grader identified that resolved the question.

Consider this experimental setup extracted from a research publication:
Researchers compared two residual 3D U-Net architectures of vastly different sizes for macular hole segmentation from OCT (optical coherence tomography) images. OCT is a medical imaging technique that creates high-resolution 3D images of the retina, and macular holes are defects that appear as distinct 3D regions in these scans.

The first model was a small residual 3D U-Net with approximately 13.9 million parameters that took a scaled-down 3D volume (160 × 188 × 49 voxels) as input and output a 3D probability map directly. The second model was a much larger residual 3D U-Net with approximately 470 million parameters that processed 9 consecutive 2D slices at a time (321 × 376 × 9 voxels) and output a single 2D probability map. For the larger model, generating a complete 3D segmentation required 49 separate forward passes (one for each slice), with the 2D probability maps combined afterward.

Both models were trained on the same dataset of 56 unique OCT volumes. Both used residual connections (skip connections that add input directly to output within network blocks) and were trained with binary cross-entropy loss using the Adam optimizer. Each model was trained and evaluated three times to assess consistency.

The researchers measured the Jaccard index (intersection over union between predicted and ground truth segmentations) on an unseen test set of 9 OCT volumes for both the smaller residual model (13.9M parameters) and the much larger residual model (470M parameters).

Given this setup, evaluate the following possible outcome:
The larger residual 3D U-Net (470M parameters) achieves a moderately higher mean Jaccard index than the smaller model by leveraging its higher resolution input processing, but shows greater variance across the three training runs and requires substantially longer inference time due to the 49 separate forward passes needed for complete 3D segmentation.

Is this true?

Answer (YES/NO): NO